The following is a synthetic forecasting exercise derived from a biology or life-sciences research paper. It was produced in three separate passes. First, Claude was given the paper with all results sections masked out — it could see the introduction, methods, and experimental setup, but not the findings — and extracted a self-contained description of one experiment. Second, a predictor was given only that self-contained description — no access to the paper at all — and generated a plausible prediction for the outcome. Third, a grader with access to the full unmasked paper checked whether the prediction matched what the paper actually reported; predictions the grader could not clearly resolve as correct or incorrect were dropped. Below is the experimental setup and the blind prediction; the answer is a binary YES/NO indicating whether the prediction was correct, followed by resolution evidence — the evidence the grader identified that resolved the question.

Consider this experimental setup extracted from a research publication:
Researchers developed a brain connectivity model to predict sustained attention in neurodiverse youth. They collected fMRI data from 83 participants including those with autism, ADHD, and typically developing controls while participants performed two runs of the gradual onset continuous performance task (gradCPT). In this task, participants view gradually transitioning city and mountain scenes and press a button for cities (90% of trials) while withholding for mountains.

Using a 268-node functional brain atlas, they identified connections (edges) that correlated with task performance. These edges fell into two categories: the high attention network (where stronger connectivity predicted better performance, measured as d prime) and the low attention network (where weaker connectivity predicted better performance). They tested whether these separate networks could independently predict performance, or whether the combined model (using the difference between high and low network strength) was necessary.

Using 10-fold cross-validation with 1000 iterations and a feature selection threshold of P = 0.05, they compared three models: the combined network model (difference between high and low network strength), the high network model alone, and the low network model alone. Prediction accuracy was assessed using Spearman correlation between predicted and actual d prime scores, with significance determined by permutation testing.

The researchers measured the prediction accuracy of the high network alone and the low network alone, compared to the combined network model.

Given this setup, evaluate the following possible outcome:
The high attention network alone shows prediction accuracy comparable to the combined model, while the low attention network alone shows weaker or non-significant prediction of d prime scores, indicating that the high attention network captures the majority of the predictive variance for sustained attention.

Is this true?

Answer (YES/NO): NO